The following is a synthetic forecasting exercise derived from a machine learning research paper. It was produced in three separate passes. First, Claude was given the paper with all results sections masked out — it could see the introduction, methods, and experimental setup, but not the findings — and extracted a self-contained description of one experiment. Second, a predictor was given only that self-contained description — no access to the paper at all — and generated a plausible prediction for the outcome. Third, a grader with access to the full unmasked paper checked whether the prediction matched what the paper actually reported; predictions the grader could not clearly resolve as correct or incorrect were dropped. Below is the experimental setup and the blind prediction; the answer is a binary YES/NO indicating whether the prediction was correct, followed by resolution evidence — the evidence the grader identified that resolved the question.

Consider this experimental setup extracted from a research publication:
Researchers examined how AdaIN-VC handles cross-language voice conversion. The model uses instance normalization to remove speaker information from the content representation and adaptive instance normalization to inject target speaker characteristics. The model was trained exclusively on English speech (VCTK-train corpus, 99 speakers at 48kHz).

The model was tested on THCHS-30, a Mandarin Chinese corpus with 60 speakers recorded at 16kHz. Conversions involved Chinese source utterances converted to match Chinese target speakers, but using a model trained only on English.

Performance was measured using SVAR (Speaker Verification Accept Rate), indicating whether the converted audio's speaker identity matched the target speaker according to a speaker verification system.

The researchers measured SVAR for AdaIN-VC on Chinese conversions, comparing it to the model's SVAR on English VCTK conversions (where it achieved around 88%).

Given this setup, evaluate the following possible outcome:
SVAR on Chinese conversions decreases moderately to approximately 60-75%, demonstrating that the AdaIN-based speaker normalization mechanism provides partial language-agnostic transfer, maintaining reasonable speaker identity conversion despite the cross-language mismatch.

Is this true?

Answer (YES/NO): YES